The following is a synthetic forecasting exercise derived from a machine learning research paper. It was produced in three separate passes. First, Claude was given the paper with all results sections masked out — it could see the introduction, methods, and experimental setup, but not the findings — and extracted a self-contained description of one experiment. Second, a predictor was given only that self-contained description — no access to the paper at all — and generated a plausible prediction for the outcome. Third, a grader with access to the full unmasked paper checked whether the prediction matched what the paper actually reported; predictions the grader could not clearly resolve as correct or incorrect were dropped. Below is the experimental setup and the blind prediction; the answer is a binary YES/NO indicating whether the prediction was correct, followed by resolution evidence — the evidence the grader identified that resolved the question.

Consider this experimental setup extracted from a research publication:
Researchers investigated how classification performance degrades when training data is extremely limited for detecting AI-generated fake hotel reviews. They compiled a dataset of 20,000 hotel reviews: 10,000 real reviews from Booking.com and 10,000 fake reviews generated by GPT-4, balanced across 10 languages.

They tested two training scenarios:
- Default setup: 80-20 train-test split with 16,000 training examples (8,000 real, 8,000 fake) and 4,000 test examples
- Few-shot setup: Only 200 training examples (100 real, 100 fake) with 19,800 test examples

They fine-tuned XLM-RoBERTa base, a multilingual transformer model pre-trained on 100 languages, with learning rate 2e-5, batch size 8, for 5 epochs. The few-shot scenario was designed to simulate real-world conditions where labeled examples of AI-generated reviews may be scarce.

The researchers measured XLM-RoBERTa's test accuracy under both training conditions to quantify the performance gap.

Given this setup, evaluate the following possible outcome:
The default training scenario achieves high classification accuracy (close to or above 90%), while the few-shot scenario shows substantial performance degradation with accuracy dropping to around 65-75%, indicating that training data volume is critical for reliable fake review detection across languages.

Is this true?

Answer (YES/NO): NO